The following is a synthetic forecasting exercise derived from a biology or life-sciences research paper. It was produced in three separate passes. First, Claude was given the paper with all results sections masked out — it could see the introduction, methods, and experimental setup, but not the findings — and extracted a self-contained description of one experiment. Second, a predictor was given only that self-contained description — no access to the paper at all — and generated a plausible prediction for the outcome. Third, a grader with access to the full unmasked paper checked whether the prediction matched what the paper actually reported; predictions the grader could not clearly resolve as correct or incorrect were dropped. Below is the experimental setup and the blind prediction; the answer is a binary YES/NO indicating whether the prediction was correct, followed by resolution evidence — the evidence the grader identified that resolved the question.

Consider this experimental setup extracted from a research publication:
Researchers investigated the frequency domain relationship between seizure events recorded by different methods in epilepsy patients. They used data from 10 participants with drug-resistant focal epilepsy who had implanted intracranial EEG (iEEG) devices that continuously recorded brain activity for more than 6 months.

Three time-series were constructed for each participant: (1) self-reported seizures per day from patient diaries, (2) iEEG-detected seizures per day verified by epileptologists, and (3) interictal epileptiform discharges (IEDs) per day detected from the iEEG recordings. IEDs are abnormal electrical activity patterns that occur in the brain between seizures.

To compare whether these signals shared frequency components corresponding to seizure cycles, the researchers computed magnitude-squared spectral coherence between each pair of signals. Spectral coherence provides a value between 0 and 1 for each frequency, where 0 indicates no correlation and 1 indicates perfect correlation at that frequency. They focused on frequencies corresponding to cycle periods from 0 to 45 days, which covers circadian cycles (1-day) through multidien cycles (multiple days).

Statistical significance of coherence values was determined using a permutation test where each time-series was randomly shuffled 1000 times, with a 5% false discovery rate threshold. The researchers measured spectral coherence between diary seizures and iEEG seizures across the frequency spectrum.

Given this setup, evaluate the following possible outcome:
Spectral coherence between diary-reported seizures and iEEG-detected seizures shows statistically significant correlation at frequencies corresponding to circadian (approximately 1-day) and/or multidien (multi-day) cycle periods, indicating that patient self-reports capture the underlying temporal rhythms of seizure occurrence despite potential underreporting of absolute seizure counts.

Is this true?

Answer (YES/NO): YES